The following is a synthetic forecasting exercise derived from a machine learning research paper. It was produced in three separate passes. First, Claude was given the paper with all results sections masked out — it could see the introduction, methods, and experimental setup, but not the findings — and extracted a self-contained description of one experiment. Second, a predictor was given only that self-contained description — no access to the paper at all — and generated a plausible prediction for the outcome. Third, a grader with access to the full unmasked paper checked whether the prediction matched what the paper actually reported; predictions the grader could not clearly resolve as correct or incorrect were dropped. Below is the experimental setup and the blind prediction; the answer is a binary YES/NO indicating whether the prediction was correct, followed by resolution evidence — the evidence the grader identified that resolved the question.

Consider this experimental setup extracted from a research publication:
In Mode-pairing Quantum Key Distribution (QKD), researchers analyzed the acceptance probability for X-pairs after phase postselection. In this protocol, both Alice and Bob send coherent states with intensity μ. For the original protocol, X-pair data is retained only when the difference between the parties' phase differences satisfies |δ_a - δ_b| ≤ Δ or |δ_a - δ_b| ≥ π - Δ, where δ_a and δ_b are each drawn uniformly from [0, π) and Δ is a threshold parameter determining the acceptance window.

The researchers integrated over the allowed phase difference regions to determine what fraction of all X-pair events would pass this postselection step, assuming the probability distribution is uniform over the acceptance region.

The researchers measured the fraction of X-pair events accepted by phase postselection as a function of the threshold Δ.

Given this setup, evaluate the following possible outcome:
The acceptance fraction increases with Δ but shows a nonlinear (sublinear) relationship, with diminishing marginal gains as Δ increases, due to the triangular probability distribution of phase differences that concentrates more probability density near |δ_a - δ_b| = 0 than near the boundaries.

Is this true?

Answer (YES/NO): NO